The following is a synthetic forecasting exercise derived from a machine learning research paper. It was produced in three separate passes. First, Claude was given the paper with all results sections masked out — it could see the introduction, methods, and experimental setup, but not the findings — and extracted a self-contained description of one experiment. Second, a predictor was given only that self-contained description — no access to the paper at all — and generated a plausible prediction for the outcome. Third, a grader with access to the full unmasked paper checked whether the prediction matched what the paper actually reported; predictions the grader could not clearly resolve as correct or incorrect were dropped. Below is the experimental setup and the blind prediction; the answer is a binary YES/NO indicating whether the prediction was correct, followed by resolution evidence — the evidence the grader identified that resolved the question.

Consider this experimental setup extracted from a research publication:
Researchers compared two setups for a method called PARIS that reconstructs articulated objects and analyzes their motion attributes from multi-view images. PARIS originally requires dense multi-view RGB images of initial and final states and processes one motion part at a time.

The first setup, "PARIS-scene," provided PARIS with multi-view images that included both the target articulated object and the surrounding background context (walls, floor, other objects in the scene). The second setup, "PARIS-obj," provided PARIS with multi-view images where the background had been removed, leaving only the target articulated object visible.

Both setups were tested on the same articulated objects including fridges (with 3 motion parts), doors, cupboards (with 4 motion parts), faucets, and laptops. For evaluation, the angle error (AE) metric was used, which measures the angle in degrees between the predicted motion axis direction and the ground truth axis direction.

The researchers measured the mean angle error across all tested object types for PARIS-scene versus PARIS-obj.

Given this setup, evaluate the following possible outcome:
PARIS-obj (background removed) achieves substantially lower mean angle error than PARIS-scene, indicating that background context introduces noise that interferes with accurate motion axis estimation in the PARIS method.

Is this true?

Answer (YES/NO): YES